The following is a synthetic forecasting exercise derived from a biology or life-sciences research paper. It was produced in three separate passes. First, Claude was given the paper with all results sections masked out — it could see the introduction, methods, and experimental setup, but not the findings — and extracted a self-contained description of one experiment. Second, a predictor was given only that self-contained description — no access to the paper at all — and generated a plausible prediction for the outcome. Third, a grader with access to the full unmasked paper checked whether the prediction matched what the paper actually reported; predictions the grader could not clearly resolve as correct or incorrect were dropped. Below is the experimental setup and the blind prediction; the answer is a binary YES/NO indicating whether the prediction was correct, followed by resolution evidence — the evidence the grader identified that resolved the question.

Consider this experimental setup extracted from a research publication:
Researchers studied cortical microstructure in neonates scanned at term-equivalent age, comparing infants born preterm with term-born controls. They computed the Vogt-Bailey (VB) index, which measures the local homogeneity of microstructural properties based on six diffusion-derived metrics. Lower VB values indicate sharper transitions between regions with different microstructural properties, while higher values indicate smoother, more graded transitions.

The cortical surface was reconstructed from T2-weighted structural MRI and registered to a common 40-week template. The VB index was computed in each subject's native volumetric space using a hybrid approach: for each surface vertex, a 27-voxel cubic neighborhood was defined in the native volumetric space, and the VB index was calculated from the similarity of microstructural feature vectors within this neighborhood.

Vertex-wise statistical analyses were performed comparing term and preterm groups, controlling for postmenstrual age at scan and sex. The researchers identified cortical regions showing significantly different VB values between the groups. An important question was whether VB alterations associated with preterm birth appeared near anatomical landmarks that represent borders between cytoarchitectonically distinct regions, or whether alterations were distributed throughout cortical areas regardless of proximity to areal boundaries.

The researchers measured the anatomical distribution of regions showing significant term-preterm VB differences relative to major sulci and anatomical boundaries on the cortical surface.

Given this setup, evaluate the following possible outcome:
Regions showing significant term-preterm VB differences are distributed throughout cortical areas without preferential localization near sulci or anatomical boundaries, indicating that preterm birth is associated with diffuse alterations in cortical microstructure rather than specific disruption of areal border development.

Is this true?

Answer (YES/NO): YES